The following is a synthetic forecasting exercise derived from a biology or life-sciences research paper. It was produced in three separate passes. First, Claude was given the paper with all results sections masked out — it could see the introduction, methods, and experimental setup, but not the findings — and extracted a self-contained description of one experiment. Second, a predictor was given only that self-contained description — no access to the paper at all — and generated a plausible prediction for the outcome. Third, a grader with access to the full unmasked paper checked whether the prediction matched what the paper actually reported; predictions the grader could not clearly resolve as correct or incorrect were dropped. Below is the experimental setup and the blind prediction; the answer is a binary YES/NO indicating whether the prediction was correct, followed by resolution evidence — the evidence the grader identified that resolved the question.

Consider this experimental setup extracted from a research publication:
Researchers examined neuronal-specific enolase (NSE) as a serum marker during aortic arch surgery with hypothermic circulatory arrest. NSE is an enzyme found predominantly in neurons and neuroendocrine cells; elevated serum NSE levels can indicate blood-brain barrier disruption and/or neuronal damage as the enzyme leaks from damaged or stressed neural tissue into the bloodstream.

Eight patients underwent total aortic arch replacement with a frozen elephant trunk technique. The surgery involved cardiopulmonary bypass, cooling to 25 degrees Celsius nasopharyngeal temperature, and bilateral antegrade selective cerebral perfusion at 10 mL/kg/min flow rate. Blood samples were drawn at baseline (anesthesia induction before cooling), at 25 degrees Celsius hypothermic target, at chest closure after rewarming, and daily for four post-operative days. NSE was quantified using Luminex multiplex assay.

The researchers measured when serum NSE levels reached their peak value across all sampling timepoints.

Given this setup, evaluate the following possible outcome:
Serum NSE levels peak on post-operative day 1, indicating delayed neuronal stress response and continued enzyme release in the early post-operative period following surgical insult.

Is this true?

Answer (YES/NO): NO